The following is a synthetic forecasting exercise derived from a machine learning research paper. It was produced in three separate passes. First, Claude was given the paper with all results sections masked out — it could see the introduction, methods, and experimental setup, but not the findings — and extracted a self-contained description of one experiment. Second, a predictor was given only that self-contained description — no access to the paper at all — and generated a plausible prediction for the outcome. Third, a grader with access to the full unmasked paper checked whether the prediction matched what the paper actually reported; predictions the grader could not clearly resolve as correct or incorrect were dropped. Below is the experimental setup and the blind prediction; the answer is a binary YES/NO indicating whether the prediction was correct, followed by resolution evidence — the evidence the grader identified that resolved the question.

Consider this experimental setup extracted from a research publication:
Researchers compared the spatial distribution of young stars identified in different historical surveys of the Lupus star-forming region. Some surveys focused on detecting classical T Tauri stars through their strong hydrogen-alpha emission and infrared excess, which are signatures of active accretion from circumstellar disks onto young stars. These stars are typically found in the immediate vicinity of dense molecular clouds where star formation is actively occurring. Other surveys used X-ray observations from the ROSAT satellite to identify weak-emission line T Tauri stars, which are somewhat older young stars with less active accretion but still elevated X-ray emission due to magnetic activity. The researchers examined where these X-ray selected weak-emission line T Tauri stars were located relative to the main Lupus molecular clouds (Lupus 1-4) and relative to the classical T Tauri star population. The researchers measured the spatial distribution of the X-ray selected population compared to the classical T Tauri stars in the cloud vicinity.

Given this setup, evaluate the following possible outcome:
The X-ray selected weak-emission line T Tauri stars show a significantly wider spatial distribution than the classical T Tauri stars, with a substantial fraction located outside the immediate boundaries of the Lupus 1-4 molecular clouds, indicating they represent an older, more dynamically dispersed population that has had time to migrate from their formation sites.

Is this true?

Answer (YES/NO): YES